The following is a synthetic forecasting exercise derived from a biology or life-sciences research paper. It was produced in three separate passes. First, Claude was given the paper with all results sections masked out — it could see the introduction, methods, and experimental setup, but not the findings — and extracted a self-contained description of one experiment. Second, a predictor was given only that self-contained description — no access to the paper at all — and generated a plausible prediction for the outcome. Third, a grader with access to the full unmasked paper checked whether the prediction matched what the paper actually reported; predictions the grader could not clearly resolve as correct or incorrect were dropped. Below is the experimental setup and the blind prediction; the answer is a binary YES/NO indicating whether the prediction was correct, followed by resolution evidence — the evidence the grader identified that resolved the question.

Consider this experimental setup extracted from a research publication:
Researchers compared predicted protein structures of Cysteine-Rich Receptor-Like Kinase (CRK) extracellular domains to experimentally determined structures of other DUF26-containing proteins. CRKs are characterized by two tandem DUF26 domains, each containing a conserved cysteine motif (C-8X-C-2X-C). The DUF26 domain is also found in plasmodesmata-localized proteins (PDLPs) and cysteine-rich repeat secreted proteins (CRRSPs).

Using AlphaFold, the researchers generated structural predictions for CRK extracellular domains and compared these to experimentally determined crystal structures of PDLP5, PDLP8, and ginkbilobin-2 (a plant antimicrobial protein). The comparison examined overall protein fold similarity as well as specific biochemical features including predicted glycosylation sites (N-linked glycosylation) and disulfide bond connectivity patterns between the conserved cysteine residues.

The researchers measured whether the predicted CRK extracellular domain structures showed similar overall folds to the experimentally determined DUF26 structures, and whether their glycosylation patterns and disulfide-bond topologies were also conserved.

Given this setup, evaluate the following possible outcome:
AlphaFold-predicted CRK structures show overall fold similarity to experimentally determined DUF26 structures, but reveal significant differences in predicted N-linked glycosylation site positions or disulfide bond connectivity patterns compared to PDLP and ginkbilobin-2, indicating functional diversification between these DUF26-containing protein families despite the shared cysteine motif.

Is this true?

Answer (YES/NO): YES